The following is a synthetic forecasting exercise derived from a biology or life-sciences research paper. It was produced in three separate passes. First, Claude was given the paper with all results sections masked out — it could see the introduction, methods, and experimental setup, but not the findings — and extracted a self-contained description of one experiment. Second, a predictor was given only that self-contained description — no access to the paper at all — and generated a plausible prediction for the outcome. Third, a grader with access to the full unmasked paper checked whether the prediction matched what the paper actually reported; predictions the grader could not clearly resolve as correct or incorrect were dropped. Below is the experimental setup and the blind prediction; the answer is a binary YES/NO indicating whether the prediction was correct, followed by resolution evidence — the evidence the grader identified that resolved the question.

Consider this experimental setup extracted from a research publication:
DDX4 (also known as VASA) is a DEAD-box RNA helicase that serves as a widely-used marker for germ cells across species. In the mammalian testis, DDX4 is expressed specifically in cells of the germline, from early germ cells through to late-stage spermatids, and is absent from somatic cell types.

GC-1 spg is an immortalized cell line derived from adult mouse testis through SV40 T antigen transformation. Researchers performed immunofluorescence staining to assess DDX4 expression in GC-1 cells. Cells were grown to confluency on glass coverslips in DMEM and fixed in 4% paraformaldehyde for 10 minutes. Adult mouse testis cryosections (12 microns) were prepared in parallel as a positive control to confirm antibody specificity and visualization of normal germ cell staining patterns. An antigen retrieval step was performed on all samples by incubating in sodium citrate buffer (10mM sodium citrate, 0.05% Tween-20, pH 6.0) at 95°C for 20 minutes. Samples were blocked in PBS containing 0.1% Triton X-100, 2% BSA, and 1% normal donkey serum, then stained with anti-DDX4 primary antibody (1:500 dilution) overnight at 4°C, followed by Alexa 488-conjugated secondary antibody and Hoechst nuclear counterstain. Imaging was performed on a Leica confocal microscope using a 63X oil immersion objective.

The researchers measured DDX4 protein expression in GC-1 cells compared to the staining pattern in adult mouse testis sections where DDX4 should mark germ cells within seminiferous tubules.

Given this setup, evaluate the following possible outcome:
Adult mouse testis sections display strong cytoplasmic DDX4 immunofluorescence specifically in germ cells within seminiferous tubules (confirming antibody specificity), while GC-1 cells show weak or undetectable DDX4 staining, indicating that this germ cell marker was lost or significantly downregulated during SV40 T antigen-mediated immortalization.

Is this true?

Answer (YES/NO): NO